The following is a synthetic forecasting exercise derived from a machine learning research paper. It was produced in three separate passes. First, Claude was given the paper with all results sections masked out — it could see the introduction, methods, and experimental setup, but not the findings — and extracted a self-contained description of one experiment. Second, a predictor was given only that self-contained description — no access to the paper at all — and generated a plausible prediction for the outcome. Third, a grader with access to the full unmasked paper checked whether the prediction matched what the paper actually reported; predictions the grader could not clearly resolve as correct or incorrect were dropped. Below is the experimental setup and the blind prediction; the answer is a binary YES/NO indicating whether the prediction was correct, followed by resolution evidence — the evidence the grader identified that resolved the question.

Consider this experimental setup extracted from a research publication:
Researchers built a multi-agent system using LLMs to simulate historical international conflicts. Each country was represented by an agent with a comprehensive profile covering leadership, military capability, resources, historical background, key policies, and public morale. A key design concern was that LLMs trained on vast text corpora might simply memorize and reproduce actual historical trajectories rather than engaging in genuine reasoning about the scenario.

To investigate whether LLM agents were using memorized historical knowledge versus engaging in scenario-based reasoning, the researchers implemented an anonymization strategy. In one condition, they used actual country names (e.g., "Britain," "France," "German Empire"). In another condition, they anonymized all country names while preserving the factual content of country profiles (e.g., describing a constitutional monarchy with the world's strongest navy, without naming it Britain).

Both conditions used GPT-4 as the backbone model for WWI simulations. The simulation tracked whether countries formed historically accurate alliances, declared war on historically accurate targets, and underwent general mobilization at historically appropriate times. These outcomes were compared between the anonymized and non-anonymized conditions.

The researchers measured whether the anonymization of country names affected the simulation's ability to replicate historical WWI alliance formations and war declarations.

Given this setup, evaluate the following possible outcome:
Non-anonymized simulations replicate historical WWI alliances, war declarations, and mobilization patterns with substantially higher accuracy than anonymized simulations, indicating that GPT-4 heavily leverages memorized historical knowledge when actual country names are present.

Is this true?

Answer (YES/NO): NO